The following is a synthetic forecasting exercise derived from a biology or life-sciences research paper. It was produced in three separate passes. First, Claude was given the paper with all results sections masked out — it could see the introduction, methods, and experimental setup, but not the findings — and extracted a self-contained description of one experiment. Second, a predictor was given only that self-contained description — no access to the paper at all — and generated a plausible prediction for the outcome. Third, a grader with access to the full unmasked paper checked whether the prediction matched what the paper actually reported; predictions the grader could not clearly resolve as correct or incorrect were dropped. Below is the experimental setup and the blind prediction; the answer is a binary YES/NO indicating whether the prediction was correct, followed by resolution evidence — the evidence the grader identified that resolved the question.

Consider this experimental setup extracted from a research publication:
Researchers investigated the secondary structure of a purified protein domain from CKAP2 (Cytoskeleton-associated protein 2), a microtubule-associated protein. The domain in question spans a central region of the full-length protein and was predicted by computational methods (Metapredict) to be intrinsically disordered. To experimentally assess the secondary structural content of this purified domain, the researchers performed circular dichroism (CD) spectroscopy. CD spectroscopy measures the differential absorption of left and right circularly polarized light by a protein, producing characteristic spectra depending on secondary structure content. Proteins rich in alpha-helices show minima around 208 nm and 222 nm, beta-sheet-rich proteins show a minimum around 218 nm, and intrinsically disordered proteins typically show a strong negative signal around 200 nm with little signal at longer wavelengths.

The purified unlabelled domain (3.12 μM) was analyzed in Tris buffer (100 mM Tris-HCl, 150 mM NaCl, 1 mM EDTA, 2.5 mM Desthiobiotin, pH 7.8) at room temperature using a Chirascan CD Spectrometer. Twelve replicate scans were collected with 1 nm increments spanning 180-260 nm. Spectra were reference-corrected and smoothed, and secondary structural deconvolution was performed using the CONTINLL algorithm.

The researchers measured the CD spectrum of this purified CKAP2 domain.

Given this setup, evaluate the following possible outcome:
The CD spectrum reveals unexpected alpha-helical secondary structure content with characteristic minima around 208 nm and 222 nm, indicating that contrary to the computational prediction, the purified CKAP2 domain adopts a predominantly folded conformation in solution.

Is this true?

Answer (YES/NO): NO